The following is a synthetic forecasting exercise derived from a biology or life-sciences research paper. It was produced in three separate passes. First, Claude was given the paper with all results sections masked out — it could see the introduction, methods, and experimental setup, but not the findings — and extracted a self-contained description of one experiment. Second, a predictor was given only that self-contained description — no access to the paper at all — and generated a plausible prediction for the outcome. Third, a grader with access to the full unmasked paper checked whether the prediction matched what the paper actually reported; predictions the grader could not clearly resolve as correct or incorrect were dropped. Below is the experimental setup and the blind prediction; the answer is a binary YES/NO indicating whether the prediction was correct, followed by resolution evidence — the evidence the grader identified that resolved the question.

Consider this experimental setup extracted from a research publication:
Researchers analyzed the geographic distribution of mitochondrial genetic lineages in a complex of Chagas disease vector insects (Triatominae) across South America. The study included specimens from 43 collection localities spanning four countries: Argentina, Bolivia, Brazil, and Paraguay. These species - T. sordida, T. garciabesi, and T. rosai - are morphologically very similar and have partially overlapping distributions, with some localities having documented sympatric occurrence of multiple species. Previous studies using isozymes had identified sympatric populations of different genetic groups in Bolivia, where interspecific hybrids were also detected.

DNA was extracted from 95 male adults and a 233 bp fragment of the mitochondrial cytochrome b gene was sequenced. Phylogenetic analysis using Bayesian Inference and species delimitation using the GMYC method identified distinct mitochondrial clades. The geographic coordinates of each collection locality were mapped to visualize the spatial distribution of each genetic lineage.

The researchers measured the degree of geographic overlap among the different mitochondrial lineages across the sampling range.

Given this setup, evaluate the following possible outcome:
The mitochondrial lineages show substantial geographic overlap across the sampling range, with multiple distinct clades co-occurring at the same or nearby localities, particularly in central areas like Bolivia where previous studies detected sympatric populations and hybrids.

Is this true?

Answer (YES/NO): YES